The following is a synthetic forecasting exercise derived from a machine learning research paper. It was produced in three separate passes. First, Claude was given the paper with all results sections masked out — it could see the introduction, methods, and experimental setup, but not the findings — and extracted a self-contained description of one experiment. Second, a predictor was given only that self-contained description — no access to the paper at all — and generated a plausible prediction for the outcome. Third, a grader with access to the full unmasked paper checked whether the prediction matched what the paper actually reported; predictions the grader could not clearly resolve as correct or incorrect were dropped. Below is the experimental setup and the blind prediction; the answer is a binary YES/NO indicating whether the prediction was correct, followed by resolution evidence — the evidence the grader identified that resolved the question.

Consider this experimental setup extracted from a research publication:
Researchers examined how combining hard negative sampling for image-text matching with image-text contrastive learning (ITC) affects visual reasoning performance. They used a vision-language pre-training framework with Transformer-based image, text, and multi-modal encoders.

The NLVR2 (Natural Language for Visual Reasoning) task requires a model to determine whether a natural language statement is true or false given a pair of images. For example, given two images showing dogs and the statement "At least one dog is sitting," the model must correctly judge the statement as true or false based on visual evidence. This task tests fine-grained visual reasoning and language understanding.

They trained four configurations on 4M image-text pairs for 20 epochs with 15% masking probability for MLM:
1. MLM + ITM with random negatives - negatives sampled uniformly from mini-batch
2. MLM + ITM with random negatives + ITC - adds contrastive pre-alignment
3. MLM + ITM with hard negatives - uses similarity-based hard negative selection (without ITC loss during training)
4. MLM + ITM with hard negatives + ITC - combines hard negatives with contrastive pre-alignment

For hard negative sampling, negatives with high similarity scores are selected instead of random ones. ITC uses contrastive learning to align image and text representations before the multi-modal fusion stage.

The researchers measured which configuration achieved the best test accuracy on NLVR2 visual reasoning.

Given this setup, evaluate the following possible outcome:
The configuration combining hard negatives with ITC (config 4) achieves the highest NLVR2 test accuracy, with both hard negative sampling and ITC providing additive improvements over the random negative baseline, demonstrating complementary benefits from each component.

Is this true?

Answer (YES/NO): NO